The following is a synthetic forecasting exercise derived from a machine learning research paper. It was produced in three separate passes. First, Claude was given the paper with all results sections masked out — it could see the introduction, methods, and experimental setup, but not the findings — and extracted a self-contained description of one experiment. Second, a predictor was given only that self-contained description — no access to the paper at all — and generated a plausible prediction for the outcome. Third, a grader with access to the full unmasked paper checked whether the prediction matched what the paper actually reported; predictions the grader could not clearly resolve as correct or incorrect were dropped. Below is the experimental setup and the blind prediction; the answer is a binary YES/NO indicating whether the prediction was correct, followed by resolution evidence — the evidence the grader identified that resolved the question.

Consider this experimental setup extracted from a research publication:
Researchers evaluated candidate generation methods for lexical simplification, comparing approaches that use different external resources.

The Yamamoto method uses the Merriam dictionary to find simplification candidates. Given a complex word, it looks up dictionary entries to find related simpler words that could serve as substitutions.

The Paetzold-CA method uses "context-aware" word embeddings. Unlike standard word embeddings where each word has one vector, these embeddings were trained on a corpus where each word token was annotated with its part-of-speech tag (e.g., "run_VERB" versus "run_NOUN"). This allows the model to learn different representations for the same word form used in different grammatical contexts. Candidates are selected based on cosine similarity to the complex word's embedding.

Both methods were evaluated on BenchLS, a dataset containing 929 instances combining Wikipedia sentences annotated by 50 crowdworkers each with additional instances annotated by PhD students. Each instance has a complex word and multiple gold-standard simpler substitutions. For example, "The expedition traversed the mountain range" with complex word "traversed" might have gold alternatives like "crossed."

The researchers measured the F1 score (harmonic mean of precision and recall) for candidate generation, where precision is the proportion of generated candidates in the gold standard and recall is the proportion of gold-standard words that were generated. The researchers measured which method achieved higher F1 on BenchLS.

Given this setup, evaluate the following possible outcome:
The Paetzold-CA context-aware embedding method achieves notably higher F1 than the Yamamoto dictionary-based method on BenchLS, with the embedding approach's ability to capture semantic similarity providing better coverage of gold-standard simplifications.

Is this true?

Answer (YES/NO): YES